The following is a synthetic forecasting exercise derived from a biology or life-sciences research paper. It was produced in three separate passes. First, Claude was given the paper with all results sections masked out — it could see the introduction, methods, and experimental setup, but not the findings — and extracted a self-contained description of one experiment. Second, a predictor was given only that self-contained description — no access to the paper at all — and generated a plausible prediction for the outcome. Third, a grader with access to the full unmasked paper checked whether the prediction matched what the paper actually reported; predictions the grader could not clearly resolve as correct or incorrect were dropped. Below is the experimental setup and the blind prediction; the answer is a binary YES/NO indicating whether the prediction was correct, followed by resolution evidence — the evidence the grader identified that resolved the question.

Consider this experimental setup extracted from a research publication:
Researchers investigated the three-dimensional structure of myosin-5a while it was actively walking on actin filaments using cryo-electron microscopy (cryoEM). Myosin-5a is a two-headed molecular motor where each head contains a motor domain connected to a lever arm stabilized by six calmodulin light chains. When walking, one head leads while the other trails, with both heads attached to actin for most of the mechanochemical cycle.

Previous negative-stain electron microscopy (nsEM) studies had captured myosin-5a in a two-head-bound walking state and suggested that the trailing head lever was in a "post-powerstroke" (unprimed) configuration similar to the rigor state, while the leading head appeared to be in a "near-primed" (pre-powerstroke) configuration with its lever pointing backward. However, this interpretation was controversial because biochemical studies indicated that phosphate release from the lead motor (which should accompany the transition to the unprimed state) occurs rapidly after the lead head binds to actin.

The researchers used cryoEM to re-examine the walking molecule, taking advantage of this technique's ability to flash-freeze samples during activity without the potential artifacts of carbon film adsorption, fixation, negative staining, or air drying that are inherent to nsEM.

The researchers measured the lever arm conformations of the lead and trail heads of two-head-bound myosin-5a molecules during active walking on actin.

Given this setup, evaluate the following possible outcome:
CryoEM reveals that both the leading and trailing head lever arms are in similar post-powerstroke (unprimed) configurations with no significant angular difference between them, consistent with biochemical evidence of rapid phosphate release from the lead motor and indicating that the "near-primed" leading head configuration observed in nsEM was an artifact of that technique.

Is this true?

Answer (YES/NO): NO